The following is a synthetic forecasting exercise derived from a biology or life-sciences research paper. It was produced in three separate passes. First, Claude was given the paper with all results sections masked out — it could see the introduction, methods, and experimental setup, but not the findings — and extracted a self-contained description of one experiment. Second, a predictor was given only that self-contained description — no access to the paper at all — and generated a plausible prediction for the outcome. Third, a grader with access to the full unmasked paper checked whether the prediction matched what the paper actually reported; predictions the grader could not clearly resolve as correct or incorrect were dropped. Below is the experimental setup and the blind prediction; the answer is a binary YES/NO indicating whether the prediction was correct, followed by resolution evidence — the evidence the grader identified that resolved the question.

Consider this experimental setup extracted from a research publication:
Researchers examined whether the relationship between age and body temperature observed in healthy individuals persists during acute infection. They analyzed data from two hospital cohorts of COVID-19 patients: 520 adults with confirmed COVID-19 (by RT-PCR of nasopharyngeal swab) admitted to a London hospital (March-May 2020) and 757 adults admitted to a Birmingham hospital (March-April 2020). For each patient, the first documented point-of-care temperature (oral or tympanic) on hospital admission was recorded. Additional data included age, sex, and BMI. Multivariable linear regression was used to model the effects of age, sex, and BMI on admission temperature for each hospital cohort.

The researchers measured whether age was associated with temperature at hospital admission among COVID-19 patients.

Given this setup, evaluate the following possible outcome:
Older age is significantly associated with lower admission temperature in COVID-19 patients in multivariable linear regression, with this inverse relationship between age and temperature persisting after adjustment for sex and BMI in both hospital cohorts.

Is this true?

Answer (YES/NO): NO